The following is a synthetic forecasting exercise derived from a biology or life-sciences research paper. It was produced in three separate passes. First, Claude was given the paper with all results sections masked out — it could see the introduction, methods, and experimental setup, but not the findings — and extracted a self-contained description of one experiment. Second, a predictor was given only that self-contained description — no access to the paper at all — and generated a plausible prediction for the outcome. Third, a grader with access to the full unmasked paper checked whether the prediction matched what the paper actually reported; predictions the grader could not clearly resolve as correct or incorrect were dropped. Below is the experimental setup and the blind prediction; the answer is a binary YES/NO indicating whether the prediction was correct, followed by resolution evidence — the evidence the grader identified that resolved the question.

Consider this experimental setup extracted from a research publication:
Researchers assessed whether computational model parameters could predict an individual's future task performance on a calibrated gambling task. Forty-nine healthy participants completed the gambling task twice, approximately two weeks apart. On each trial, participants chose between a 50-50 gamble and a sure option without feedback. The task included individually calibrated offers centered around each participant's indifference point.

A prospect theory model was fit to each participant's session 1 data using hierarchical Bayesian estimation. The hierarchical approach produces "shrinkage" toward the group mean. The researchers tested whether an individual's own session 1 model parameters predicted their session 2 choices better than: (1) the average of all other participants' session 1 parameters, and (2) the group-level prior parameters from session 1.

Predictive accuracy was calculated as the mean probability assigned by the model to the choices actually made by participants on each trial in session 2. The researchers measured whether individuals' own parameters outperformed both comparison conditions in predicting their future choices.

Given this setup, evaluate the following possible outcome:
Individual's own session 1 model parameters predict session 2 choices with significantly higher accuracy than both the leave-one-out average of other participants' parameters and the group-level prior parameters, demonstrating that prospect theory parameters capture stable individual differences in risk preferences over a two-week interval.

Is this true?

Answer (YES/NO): YES